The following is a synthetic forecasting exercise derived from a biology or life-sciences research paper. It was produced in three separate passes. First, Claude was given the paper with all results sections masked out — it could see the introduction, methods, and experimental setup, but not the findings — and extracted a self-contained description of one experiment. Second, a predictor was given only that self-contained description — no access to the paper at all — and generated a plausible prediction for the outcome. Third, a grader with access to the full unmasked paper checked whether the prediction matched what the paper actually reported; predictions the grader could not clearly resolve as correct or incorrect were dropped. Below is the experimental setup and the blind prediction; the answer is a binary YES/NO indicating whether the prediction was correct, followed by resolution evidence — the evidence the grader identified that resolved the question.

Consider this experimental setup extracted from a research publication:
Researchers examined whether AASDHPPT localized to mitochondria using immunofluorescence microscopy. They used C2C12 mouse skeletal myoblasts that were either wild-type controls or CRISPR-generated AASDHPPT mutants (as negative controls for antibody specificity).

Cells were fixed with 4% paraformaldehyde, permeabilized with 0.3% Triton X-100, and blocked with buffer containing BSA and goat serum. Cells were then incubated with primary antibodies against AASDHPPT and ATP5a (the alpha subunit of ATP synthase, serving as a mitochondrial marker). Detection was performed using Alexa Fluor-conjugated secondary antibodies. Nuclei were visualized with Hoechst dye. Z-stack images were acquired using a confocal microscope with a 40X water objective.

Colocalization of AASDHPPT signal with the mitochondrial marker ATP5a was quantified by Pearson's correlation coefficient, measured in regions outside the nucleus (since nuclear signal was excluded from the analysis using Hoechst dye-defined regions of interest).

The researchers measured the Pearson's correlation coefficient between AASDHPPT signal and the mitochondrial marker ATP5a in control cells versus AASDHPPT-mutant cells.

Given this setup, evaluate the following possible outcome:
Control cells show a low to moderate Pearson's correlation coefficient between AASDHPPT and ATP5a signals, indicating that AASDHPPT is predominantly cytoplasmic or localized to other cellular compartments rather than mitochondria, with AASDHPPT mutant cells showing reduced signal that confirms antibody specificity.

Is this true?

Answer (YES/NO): NO